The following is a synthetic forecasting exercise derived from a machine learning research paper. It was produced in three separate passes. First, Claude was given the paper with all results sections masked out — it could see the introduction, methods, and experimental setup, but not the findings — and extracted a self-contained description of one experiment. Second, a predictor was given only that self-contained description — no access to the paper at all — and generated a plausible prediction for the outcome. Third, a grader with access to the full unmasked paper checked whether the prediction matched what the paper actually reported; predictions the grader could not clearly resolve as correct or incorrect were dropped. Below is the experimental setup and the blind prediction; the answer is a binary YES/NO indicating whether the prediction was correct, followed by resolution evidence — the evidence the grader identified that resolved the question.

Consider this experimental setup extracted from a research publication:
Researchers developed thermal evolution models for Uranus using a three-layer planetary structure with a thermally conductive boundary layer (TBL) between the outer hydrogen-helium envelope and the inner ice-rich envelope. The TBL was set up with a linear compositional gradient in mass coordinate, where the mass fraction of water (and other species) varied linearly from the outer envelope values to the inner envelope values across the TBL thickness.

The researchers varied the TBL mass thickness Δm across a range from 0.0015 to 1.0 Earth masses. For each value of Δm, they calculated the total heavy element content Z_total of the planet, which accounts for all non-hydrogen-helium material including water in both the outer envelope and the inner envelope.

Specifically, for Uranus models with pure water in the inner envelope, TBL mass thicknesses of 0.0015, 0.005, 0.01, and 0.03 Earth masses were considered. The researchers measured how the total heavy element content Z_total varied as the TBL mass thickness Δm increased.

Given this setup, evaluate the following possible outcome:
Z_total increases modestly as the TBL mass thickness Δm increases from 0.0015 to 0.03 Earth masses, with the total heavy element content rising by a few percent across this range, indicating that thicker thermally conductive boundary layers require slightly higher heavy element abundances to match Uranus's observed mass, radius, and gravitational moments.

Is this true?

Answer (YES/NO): NO